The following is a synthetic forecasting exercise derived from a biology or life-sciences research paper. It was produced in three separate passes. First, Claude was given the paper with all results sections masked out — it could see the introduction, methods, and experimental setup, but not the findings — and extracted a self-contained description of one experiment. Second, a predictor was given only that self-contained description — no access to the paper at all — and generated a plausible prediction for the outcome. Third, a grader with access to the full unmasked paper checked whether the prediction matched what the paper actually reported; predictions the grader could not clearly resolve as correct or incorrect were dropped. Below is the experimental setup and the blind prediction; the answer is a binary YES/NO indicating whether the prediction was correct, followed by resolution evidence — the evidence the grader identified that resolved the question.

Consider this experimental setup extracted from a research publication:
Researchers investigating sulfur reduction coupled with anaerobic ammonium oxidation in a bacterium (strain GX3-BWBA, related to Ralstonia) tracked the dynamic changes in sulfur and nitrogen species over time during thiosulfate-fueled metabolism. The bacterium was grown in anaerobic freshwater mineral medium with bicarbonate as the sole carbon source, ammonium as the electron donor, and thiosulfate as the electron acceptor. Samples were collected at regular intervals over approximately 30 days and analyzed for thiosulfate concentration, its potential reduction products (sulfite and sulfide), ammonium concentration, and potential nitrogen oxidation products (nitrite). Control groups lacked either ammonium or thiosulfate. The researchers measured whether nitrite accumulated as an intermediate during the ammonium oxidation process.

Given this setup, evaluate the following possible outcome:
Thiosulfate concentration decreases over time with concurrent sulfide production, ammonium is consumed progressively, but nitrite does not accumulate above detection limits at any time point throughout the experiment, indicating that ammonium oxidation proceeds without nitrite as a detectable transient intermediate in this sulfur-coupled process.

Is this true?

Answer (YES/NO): NO